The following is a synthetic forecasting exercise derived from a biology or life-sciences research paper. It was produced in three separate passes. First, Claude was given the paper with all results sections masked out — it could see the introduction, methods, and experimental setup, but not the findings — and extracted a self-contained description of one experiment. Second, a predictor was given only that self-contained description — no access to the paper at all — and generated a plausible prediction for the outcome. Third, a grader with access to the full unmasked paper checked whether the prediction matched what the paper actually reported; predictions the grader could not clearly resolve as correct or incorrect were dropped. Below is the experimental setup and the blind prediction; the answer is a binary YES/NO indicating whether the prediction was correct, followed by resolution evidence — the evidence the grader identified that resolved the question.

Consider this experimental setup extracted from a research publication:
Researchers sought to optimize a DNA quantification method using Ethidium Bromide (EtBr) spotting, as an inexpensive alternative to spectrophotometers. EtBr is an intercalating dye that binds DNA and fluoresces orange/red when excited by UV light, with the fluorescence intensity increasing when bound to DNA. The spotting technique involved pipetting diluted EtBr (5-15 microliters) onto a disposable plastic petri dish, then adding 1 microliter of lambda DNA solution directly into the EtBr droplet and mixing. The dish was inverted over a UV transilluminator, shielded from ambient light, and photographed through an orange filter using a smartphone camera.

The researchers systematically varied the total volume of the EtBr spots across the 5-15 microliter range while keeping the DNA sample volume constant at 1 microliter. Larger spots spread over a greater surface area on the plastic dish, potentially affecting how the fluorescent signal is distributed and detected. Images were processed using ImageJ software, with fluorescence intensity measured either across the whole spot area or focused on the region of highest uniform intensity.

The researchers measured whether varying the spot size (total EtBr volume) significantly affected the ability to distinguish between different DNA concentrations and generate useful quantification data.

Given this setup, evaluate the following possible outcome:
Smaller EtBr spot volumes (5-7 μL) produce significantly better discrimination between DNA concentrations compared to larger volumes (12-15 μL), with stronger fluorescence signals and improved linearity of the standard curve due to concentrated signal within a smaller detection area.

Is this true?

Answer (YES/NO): NO